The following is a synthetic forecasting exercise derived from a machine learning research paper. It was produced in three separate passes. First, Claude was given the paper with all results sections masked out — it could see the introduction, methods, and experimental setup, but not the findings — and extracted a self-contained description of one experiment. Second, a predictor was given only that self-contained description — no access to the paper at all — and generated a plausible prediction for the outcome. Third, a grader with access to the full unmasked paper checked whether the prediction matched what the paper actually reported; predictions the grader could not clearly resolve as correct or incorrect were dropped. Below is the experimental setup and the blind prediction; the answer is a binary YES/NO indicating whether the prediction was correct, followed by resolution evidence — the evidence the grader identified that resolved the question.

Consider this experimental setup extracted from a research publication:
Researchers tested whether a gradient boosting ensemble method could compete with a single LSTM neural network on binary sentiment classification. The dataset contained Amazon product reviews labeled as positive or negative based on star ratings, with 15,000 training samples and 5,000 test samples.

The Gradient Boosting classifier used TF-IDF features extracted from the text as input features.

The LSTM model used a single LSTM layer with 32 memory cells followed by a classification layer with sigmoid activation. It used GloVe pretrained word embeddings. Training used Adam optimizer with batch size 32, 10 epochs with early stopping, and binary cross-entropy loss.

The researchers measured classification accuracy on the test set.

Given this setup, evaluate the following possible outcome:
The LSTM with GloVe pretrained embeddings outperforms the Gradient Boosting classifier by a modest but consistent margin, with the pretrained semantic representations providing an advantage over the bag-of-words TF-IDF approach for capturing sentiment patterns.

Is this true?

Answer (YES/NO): NO